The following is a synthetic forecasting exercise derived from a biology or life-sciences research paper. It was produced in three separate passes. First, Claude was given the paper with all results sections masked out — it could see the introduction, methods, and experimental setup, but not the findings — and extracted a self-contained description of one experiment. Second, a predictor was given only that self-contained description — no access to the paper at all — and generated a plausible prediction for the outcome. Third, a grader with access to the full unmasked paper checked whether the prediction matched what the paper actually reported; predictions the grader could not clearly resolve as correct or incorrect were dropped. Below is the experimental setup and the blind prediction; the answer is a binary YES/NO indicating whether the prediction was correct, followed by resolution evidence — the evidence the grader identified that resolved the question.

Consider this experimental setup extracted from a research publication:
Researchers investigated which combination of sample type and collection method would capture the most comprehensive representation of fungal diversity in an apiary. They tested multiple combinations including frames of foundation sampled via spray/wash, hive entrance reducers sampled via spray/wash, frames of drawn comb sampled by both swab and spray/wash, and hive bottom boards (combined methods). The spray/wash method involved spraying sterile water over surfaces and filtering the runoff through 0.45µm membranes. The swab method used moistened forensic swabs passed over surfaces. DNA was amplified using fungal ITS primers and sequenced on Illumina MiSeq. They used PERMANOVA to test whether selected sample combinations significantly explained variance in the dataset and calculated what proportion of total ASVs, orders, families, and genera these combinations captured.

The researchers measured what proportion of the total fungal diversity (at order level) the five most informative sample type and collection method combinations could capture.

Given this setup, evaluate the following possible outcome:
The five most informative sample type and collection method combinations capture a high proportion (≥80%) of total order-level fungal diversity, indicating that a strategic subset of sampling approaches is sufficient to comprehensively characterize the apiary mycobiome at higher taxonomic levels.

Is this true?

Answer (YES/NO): NO